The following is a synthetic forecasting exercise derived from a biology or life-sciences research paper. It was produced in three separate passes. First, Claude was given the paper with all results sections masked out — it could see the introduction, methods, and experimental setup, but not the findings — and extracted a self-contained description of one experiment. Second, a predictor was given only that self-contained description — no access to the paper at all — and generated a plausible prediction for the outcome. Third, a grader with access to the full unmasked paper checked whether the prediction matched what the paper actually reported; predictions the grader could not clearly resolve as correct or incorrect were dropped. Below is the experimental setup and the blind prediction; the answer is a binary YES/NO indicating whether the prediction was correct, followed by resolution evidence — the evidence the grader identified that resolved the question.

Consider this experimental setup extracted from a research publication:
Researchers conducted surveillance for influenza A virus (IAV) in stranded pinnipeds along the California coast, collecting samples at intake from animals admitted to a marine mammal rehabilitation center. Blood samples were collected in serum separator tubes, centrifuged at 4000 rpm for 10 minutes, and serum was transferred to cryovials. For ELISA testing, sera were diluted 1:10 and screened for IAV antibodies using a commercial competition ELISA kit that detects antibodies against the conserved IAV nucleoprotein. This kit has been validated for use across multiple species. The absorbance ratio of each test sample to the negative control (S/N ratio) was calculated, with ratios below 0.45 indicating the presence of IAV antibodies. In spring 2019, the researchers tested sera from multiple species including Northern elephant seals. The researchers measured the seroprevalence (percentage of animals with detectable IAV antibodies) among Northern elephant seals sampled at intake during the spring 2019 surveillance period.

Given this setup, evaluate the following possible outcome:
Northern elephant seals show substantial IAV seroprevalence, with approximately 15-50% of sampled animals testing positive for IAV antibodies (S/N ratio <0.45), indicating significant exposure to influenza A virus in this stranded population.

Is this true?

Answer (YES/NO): NO